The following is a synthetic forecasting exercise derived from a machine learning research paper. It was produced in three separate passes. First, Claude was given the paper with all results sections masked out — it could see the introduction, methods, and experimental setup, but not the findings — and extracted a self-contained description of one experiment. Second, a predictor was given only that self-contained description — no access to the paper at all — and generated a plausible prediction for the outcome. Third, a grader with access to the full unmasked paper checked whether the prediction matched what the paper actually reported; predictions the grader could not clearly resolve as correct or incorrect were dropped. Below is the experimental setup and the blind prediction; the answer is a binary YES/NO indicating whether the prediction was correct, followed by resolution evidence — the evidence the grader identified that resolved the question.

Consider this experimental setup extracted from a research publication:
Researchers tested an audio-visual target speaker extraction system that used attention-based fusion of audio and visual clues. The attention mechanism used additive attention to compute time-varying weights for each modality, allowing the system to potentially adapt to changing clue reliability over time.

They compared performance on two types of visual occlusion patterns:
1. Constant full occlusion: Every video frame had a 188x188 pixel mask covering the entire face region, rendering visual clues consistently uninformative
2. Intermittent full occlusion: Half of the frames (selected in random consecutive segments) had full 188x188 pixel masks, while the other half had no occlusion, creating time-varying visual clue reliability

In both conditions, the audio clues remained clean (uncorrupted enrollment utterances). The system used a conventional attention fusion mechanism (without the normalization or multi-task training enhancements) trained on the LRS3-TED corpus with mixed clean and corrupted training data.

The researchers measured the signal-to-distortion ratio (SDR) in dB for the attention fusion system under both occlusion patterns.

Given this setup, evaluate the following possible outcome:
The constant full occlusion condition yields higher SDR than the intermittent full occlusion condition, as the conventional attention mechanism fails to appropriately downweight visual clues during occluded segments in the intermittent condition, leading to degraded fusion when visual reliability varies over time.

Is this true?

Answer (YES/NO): NO